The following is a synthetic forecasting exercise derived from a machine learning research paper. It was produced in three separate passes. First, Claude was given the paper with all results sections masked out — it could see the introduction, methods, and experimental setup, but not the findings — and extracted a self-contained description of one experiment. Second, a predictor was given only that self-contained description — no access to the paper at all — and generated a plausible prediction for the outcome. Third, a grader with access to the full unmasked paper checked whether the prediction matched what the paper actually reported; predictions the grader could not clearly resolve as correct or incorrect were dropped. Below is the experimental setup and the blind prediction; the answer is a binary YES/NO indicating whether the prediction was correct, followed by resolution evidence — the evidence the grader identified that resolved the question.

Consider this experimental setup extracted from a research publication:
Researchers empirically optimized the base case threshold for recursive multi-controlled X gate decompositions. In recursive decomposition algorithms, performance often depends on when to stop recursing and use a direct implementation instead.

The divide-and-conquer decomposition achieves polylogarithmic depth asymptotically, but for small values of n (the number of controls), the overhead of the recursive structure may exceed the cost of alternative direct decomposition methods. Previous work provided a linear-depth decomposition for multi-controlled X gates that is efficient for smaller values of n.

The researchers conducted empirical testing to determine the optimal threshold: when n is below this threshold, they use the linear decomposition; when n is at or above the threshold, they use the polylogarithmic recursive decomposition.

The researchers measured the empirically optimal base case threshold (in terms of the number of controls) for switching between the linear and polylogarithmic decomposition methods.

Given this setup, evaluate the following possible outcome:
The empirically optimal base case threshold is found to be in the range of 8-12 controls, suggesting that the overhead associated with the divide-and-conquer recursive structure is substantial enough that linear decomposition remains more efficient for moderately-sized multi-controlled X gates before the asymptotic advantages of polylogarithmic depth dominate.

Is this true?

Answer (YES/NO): NO